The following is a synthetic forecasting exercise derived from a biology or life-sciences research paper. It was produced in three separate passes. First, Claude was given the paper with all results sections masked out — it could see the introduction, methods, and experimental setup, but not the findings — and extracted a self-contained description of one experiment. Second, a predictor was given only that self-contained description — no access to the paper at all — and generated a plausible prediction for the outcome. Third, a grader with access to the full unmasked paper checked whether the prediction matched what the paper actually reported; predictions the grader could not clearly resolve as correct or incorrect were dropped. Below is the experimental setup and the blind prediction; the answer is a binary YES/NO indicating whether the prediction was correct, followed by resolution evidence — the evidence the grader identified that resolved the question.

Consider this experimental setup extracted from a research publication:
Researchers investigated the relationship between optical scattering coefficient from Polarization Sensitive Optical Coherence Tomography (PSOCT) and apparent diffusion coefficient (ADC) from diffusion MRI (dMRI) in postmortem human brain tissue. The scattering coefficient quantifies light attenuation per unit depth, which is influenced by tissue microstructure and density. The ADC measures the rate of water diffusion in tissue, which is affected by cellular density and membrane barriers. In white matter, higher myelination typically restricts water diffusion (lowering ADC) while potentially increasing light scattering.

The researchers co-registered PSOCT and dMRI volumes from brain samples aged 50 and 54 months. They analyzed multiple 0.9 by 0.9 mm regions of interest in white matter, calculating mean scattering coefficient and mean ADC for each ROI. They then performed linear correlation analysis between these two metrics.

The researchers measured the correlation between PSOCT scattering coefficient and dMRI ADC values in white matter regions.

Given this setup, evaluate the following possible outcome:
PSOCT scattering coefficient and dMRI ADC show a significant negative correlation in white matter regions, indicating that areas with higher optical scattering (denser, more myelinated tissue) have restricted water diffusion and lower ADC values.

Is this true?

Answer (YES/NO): NO